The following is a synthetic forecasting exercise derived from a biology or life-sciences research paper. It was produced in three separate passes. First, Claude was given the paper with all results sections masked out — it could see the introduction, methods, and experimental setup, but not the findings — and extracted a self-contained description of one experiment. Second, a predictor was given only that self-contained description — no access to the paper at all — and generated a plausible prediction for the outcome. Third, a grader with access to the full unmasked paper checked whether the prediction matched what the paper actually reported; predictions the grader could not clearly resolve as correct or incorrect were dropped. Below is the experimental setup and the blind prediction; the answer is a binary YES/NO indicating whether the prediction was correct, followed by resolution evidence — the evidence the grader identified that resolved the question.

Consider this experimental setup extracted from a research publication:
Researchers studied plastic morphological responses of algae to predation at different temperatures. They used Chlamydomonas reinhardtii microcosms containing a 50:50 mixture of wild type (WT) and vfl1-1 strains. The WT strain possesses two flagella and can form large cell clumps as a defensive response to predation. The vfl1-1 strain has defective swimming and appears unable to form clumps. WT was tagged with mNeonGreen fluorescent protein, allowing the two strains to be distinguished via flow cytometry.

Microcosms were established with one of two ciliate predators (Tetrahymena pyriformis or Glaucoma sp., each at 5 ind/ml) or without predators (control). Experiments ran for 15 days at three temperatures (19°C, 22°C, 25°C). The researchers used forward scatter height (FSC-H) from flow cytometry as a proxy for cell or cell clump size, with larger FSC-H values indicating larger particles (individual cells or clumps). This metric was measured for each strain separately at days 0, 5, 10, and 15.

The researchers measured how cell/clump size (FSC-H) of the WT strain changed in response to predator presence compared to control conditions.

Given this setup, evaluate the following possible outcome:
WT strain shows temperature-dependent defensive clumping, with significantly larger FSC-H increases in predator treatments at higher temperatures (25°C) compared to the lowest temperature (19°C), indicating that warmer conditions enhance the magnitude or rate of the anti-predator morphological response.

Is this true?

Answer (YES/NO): YES